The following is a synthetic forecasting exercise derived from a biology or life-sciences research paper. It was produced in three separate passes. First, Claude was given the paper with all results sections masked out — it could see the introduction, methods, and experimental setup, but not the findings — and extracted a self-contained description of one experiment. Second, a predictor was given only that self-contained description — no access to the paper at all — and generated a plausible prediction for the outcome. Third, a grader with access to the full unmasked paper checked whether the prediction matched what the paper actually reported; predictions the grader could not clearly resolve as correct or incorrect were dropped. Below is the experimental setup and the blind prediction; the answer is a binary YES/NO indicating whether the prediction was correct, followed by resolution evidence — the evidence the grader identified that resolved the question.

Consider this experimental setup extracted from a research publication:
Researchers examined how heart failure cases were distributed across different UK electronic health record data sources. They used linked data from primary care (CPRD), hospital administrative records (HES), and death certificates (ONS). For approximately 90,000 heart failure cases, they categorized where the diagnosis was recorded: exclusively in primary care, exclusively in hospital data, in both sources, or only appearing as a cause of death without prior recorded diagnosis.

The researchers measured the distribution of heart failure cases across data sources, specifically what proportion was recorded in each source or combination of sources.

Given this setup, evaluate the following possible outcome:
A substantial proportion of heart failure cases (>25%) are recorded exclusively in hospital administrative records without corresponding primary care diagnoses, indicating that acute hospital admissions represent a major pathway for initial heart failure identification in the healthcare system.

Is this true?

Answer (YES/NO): YES